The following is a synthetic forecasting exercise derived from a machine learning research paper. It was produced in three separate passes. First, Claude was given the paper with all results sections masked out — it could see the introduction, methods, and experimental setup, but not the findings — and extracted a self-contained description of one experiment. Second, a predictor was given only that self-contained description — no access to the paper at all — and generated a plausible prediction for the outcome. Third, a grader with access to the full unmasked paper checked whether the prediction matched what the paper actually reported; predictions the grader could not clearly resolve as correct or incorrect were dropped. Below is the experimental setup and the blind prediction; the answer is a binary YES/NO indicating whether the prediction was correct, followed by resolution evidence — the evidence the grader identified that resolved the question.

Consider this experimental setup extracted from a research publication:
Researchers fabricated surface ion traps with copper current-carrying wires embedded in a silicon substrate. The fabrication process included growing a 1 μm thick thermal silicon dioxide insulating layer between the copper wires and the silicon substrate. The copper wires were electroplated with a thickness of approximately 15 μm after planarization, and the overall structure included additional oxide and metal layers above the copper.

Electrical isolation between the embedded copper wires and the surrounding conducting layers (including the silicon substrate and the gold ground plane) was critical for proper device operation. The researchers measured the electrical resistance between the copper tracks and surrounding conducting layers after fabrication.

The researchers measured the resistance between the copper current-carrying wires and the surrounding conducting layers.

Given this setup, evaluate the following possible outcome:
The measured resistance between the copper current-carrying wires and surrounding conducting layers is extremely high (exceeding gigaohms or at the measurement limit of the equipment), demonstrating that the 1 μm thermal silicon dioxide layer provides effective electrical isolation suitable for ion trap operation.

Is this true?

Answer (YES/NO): YES